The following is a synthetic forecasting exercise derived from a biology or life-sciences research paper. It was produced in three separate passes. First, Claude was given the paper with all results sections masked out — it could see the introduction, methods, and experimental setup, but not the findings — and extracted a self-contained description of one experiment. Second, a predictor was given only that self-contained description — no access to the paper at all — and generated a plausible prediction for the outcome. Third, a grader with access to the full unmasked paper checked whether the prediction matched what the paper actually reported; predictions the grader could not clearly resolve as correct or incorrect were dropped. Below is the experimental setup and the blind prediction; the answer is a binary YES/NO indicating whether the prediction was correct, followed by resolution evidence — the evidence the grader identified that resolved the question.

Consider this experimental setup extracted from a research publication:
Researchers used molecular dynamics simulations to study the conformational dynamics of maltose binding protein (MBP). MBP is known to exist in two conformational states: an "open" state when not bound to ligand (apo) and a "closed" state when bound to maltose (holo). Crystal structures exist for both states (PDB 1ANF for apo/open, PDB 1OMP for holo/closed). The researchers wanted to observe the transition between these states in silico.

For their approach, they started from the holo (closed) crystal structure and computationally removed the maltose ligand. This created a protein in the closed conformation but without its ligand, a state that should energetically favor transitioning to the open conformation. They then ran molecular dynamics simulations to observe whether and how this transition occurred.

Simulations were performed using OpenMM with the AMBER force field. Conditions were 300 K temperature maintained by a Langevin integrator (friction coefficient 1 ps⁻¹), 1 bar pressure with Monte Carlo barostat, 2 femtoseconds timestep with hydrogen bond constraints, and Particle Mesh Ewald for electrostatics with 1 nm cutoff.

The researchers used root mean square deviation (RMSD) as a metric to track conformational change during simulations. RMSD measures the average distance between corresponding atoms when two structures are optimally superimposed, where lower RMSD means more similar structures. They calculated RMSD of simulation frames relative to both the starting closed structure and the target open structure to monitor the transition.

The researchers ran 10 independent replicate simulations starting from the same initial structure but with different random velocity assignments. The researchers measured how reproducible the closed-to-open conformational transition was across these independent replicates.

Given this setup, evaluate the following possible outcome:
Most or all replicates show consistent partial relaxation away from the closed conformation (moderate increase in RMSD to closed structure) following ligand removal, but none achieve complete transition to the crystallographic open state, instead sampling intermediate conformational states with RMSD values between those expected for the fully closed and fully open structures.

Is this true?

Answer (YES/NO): NO